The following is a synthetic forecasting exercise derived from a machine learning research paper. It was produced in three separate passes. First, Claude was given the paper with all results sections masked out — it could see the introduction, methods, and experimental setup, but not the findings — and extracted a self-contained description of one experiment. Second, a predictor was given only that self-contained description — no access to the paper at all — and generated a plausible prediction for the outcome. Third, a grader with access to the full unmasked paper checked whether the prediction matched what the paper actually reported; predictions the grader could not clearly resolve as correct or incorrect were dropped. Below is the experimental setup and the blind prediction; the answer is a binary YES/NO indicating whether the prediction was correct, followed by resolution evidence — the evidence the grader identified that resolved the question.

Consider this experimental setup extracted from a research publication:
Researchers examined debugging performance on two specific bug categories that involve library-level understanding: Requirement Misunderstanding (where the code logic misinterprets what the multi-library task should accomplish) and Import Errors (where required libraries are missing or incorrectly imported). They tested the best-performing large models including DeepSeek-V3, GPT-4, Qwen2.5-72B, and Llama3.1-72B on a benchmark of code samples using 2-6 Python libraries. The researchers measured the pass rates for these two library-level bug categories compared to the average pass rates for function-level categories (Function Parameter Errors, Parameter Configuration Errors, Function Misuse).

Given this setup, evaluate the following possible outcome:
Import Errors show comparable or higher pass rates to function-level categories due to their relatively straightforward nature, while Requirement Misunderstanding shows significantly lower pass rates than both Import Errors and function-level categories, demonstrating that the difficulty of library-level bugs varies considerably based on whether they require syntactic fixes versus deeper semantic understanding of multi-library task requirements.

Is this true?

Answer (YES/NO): NO